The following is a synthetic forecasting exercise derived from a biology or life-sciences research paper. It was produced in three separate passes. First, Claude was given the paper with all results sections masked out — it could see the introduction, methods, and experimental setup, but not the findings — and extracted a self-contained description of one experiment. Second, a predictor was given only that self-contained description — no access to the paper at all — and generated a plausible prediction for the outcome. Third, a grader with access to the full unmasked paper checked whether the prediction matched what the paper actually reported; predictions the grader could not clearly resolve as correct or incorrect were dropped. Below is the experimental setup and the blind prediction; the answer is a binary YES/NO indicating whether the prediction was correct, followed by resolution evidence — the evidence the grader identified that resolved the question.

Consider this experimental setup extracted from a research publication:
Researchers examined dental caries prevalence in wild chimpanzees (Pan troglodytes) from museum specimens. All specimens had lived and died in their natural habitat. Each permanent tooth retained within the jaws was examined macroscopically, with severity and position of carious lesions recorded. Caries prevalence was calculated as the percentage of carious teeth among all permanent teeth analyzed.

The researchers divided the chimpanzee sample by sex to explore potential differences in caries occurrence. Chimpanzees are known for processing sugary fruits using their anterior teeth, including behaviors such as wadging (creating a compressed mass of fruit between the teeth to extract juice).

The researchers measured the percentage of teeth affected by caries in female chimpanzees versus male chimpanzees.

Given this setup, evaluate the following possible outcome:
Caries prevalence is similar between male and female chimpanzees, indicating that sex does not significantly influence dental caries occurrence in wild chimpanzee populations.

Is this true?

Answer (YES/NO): NO